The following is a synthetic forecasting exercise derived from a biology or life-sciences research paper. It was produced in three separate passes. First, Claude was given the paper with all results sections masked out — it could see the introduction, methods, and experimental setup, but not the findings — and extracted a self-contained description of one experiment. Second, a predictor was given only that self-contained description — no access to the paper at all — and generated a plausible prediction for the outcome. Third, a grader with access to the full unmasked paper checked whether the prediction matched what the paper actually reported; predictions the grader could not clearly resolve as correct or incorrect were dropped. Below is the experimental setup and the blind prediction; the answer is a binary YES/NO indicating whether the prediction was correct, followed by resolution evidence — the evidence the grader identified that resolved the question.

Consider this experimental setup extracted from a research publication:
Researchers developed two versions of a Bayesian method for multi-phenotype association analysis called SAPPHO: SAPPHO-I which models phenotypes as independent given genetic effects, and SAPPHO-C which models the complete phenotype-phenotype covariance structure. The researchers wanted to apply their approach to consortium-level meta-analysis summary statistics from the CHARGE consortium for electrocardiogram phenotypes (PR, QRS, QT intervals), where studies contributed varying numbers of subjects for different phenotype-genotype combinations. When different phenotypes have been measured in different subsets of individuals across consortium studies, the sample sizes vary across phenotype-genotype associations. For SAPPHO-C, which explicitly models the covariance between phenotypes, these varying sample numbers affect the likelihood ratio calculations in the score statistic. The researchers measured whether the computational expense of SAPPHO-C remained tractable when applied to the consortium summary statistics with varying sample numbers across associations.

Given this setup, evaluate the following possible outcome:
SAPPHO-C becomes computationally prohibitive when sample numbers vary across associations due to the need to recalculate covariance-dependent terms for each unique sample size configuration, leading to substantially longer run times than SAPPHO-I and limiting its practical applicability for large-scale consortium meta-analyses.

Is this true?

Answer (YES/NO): YES